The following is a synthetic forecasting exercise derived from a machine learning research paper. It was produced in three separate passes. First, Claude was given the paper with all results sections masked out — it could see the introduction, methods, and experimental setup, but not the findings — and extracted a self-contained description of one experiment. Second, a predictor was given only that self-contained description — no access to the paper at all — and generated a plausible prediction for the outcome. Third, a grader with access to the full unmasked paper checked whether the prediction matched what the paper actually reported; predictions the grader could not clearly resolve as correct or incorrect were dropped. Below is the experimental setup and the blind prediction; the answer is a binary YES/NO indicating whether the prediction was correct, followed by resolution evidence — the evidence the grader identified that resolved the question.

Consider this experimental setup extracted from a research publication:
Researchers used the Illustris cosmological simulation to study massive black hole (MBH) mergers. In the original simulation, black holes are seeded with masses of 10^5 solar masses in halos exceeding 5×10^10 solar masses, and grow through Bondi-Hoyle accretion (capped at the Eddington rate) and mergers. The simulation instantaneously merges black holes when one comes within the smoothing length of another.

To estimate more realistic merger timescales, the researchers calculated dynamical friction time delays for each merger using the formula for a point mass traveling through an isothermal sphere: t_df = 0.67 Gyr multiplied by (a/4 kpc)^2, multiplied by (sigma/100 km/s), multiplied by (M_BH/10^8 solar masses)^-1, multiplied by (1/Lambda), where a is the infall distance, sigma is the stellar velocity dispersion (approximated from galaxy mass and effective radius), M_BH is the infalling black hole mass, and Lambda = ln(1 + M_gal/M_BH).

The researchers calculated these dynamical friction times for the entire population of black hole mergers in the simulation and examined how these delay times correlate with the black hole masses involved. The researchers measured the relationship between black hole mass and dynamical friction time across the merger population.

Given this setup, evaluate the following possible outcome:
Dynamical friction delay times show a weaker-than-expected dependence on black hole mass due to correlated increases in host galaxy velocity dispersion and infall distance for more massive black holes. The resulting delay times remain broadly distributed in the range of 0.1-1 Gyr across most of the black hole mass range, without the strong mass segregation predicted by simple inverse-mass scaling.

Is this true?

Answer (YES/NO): NO